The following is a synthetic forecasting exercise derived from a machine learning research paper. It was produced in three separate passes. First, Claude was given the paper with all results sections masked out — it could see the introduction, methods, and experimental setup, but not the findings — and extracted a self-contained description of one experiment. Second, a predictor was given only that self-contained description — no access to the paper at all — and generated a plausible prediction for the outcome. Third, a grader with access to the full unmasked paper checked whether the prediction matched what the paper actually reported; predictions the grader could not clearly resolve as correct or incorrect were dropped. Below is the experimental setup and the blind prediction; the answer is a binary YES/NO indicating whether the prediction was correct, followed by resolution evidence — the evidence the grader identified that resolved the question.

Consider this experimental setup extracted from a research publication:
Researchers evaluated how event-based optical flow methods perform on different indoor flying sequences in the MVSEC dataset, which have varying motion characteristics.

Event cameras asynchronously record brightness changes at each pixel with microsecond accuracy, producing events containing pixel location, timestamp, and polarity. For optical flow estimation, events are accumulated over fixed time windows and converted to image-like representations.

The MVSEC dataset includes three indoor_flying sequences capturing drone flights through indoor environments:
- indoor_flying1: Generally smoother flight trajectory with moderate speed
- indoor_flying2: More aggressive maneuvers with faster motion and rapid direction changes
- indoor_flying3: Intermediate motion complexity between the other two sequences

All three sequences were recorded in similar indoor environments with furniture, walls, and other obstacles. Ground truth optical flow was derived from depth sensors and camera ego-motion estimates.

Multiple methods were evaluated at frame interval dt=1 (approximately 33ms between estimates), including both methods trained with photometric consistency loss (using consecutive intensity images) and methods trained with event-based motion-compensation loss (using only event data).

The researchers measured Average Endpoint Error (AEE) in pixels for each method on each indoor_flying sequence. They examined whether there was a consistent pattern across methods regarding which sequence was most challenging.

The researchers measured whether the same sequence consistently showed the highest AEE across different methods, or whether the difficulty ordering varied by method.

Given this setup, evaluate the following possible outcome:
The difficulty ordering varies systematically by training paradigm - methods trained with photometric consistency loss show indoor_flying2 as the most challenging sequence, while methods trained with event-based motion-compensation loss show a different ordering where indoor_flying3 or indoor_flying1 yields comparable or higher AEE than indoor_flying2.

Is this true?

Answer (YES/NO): NO